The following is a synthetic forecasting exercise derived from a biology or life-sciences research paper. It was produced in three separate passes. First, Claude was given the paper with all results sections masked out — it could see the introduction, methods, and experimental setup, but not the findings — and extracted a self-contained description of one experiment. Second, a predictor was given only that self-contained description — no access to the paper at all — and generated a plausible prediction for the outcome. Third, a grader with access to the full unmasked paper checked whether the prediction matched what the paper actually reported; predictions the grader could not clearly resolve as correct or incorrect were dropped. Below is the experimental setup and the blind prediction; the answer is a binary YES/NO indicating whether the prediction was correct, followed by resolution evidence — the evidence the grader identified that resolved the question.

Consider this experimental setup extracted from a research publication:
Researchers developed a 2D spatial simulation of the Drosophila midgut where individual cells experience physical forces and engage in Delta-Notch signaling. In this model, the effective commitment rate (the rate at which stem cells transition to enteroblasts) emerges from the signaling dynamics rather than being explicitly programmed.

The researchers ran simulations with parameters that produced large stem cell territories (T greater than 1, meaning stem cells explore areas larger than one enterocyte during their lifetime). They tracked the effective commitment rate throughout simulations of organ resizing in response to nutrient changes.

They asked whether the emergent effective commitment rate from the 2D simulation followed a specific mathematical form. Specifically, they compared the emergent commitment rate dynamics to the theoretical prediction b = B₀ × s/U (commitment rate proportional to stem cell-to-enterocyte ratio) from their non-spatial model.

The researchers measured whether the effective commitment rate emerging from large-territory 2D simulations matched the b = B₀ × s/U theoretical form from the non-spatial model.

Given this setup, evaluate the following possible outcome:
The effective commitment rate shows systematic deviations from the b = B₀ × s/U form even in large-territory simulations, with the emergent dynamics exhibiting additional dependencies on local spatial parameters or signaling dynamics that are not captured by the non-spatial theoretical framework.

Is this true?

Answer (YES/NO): NO